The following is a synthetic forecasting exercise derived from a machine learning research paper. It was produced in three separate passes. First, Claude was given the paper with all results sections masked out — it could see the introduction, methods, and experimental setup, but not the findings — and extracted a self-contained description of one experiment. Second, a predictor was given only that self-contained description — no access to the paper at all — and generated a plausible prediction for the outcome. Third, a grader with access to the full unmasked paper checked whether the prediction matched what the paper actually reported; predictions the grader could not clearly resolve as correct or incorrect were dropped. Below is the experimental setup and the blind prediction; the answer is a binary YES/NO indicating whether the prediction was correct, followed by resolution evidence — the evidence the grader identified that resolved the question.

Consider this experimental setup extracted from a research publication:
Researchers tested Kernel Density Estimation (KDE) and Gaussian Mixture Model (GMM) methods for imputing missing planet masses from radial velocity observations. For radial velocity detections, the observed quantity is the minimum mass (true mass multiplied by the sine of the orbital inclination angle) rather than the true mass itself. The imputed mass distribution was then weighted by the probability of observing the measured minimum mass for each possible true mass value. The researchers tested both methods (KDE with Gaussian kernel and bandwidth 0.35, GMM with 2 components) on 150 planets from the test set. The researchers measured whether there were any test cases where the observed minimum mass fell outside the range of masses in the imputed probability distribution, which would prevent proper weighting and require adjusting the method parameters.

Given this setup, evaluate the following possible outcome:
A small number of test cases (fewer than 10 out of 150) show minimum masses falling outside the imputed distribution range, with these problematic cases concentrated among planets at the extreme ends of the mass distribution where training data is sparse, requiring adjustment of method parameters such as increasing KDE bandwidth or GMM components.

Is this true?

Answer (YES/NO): NO